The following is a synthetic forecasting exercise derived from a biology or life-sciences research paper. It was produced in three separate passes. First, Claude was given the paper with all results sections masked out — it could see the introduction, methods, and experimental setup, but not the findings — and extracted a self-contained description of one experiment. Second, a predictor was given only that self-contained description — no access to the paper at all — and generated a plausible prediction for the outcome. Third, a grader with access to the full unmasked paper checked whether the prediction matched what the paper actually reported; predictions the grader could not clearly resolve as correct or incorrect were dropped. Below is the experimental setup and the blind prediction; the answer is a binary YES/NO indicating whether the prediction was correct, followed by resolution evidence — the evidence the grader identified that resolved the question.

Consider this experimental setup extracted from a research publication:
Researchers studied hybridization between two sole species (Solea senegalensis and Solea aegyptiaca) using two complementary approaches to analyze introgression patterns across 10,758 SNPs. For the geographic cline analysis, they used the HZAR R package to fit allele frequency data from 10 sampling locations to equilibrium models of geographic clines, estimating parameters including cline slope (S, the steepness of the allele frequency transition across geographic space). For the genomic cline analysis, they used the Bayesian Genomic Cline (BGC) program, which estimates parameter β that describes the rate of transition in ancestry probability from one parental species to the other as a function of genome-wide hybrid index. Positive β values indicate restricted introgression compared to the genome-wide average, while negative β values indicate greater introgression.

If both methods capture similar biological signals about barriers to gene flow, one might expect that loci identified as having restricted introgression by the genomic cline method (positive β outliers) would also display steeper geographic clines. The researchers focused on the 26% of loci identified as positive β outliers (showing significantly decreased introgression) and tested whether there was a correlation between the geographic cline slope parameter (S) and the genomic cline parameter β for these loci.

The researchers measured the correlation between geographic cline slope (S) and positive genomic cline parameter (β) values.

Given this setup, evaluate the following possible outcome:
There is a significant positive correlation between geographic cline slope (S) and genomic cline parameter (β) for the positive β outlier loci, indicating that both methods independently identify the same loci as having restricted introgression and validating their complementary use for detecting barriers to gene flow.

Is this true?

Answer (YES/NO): YES